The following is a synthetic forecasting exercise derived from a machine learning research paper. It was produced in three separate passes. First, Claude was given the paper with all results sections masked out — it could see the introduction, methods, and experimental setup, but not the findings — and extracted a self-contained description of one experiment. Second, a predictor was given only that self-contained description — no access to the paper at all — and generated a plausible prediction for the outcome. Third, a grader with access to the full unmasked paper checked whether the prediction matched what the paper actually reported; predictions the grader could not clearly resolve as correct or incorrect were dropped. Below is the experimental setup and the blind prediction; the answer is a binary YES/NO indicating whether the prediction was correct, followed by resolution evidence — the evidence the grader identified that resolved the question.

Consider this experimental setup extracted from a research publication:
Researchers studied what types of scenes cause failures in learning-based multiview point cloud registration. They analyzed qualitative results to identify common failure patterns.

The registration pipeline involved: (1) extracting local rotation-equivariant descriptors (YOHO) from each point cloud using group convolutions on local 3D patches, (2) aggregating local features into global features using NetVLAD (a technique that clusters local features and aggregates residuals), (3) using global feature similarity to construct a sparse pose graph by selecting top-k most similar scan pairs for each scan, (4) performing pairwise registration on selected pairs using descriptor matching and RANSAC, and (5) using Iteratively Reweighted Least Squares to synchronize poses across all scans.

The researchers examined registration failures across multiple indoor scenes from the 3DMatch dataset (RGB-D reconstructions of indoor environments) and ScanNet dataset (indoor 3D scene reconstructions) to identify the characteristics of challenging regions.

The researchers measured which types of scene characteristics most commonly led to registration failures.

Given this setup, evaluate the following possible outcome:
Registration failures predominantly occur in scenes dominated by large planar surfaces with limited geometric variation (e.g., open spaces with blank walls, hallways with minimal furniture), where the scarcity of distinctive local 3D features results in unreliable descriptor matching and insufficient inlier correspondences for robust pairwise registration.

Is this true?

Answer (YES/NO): NO